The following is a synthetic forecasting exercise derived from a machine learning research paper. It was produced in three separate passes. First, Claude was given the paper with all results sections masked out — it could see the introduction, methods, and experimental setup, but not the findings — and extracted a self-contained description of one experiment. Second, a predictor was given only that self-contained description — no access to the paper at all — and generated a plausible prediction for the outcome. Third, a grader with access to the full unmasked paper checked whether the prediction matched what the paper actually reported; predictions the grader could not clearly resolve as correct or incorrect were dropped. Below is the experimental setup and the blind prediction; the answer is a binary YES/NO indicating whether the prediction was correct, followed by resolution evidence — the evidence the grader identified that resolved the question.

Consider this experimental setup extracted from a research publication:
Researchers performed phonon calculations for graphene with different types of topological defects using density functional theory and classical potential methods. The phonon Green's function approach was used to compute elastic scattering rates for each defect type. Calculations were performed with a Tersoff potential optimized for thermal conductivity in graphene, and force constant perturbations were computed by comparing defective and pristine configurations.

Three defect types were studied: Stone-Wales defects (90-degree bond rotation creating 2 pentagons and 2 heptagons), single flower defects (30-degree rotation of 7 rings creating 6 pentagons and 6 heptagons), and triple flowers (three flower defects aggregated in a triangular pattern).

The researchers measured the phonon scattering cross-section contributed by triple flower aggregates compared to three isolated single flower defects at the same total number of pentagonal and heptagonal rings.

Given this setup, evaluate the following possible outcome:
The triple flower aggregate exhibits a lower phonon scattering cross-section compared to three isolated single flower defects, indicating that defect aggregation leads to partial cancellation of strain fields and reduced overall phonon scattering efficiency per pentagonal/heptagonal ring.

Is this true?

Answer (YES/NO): YES